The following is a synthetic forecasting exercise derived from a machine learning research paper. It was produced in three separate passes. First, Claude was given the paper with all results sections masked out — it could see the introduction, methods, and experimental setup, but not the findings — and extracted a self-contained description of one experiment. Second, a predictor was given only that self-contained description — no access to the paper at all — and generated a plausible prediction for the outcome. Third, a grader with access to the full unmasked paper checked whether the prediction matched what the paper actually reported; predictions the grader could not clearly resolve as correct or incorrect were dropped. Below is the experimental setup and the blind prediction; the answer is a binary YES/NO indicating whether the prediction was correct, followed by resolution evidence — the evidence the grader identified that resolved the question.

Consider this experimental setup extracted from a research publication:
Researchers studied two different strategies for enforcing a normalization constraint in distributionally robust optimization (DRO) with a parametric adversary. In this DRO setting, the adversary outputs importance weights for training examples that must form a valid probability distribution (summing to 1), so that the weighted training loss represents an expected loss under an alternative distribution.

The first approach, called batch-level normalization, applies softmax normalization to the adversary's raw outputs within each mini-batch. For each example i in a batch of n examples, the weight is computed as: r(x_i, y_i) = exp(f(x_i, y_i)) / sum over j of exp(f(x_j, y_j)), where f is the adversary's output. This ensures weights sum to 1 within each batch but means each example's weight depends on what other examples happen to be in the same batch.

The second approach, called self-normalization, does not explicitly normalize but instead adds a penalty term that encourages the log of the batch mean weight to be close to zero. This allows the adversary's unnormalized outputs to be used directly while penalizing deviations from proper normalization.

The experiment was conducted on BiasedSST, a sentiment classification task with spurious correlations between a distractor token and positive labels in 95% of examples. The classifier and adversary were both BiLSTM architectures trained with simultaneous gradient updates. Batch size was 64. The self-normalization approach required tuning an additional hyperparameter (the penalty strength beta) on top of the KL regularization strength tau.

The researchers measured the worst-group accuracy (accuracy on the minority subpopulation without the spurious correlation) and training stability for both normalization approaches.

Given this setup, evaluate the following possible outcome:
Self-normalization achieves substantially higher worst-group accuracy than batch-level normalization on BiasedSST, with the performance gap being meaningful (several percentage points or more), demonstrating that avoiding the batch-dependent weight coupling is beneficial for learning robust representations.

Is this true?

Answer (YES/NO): NO